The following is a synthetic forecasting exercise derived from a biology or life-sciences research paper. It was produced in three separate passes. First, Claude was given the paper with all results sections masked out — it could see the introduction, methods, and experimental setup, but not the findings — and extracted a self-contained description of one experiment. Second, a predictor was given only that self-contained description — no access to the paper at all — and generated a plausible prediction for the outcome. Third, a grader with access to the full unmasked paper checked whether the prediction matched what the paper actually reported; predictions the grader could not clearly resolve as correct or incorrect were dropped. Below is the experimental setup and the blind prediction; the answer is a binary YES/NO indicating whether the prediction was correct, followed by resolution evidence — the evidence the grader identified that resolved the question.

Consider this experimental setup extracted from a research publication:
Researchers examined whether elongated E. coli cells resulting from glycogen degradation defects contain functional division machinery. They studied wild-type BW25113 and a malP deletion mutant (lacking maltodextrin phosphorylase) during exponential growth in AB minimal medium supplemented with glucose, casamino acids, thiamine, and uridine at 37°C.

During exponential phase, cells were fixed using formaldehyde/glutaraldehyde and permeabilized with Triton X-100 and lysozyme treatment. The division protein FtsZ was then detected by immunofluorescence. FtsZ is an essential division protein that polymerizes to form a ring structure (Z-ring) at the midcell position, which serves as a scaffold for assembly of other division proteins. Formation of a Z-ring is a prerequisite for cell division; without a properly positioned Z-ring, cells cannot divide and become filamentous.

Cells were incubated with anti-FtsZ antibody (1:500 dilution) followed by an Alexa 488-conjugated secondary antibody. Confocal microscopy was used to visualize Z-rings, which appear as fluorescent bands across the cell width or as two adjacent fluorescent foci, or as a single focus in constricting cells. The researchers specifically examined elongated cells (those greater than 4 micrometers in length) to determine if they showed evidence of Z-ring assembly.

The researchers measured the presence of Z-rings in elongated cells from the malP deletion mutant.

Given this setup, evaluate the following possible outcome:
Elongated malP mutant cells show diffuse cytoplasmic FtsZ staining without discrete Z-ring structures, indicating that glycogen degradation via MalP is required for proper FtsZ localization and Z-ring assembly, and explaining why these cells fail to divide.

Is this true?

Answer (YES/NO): NO